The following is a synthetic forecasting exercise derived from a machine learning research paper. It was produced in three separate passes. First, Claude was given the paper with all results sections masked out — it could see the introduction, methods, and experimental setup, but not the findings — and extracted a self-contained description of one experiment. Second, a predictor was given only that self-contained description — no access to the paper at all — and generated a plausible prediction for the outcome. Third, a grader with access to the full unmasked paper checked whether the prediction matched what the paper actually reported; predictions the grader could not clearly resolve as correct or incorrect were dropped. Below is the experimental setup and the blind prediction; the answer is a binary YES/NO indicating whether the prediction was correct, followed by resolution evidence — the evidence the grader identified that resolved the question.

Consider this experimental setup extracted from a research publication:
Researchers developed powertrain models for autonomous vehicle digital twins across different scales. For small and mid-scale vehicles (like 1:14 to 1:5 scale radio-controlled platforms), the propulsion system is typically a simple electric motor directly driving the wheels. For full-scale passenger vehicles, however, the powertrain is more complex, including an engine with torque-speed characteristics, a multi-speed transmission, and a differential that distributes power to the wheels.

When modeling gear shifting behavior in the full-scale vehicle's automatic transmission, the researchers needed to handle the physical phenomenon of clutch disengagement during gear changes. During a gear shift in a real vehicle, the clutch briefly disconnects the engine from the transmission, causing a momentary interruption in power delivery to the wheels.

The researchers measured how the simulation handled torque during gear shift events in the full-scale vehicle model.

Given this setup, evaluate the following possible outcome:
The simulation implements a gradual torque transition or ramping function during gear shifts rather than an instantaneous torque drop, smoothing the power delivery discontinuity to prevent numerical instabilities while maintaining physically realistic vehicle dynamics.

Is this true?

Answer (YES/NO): NO